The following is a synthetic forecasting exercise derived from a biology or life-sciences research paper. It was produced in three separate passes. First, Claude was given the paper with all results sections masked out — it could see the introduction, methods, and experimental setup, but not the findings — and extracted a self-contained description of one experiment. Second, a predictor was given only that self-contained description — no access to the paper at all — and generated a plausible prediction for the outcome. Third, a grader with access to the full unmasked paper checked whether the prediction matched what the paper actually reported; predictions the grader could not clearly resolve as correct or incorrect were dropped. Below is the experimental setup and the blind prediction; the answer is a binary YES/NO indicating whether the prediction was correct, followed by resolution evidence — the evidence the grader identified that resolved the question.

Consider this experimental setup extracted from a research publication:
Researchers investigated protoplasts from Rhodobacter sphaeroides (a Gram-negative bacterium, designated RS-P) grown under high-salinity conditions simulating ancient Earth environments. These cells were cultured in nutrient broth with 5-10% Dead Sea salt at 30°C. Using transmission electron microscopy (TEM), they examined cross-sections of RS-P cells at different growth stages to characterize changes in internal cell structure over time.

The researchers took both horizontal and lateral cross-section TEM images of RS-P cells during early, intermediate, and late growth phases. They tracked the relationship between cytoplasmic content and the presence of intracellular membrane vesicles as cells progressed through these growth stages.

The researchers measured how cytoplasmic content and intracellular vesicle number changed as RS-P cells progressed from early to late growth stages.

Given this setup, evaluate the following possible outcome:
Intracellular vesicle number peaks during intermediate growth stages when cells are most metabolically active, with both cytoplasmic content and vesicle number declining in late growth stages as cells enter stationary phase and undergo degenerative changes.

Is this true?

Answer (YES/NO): NO